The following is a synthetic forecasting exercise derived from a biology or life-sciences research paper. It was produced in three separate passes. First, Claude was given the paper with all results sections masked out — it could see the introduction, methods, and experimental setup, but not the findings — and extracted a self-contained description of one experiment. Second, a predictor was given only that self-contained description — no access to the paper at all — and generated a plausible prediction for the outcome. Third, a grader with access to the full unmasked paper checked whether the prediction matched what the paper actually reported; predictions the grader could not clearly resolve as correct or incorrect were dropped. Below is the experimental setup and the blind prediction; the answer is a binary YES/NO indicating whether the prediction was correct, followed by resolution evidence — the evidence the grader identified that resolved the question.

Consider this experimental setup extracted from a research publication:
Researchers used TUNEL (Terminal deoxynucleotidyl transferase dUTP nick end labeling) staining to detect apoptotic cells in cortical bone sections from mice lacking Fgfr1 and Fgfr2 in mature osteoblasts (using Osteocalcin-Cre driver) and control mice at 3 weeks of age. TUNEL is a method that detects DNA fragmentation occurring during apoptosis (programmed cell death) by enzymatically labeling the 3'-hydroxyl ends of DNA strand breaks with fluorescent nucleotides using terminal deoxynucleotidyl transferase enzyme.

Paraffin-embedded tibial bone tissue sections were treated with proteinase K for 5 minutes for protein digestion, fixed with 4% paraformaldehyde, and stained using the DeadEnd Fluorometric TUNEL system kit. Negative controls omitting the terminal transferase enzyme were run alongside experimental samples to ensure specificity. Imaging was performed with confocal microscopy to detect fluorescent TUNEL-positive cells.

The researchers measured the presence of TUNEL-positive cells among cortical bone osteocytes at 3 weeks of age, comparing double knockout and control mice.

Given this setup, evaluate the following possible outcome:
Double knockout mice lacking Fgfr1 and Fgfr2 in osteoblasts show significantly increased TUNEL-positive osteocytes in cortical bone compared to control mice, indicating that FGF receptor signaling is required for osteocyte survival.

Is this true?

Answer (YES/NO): YES